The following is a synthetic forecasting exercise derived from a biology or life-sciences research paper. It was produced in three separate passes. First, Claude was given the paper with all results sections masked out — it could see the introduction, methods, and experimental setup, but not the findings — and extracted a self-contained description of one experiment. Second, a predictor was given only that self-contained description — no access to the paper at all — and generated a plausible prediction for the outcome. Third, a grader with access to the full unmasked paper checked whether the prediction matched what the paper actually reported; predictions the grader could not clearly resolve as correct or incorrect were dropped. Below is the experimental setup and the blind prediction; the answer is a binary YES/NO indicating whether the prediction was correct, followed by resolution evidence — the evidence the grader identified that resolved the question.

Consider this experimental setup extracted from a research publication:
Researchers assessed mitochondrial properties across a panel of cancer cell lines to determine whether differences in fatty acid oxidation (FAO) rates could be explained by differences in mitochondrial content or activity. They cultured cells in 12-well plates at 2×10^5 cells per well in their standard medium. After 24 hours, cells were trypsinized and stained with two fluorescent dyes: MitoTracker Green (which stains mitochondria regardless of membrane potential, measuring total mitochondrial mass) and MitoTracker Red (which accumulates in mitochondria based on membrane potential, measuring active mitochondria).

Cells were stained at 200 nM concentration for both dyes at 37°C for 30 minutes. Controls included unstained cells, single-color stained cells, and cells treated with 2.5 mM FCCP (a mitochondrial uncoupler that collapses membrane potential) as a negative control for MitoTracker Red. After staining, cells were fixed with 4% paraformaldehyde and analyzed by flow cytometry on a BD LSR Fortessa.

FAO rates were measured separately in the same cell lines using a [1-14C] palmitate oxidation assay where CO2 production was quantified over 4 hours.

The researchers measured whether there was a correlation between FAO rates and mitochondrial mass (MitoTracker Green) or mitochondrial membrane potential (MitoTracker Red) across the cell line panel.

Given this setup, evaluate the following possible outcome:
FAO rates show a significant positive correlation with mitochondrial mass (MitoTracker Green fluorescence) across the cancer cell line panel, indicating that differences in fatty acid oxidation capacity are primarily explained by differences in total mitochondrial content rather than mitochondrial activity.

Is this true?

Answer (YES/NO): NO